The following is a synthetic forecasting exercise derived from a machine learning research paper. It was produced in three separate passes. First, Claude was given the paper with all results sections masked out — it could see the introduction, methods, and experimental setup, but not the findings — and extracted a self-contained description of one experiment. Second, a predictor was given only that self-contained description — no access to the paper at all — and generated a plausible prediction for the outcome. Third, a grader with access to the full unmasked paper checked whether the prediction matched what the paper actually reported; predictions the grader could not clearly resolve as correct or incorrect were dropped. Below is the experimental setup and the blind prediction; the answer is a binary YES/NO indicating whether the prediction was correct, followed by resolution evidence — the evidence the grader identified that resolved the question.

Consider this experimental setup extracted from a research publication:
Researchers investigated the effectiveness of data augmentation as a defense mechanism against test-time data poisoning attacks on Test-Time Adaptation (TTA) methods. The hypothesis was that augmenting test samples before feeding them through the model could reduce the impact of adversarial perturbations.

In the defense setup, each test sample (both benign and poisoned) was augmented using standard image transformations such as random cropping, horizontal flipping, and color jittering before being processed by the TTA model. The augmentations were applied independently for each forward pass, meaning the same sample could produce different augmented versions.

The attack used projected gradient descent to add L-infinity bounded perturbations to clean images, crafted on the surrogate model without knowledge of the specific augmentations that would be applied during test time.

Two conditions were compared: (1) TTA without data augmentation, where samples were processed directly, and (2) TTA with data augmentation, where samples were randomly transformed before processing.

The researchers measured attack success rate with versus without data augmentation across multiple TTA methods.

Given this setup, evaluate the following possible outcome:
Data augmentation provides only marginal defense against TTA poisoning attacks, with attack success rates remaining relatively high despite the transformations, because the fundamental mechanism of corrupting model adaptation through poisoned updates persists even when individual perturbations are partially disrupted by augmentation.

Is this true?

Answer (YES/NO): NO